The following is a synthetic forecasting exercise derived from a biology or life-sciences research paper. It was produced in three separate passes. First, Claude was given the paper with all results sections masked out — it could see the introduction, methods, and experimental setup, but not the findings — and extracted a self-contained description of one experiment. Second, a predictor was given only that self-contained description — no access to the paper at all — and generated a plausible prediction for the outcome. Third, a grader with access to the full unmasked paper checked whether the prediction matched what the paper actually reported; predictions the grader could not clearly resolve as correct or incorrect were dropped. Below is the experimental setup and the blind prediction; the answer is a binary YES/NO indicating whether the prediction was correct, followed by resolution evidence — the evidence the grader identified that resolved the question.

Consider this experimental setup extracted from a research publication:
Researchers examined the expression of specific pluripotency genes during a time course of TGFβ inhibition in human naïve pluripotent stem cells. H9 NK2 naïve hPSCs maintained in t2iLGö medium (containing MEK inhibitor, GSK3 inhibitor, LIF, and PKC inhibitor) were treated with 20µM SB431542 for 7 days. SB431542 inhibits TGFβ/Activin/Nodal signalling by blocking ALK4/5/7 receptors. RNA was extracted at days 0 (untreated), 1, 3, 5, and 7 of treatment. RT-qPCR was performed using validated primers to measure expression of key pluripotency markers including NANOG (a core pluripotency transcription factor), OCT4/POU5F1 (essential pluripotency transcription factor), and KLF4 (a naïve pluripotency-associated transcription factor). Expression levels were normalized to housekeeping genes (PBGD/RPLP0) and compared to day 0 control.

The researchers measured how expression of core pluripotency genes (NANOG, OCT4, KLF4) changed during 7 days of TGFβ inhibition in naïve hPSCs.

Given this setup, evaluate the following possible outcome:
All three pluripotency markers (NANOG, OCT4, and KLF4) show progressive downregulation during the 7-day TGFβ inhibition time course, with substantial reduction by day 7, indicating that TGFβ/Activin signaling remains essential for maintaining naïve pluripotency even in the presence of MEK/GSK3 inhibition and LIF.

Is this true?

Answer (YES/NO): YES